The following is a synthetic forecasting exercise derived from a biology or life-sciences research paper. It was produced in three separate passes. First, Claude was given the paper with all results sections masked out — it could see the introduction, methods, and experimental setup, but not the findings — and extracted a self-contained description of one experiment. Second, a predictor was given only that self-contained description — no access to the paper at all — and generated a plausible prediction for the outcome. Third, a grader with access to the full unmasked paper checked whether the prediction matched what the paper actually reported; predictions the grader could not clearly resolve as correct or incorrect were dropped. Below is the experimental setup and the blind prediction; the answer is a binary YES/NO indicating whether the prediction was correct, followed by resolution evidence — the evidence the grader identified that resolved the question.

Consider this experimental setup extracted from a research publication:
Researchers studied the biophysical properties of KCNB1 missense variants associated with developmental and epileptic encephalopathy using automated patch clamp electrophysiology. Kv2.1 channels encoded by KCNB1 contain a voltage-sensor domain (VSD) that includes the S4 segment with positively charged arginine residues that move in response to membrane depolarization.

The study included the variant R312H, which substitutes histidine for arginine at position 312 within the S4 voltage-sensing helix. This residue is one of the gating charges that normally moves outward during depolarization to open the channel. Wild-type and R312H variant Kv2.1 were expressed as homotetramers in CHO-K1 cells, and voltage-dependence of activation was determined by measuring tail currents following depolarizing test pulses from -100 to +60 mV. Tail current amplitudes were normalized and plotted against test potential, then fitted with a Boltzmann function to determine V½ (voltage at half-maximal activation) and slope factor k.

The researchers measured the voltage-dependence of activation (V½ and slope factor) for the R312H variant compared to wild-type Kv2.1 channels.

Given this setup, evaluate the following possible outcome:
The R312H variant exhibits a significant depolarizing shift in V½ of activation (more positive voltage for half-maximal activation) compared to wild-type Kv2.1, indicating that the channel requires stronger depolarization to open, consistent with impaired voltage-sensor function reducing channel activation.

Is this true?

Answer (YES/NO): YES